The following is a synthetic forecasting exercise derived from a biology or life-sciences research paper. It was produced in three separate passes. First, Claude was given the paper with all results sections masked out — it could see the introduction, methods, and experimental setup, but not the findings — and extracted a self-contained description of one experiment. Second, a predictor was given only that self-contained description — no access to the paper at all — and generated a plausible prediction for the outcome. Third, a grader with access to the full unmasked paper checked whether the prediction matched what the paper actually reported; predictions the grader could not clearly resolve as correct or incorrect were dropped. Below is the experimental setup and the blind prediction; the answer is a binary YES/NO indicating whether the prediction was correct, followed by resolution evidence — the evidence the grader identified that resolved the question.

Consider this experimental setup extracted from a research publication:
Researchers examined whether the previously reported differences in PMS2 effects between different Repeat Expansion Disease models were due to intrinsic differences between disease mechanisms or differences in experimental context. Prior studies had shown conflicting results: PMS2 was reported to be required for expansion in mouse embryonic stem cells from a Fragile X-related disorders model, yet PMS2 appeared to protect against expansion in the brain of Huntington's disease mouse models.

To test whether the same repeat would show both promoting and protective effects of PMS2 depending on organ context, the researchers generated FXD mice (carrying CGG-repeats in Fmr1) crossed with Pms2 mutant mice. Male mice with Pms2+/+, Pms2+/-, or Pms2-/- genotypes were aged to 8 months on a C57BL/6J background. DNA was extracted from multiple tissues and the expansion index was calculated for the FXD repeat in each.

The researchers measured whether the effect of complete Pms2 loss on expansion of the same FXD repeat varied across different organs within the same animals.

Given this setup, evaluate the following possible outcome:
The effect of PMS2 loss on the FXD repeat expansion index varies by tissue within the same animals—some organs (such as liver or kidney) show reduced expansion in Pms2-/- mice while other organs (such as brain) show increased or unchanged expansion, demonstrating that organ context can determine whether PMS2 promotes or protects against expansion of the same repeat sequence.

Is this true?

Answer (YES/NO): NO